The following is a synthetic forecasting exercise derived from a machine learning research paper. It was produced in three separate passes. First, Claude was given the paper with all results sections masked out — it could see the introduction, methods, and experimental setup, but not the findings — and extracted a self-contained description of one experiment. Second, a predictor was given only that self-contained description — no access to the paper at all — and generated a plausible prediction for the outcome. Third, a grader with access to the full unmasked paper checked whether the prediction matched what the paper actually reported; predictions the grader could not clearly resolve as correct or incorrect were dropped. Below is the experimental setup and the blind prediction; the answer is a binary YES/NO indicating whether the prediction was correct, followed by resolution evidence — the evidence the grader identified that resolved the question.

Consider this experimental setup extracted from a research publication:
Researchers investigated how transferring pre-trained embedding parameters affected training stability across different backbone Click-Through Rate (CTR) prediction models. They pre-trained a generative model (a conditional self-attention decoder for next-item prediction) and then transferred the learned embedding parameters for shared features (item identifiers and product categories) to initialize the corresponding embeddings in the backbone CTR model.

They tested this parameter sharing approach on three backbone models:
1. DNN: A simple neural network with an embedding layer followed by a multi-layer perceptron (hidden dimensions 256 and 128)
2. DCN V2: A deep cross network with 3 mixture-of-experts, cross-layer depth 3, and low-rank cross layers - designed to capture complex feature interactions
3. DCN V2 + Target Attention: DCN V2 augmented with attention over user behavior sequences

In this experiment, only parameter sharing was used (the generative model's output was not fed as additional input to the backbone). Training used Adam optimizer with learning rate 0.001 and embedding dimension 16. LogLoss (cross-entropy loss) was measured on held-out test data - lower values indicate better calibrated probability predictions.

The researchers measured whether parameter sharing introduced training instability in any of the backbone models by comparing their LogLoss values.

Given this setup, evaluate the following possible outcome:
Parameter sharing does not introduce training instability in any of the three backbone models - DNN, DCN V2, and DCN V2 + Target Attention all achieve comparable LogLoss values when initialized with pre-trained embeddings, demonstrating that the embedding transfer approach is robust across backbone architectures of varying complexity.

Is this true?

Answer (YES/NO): NO